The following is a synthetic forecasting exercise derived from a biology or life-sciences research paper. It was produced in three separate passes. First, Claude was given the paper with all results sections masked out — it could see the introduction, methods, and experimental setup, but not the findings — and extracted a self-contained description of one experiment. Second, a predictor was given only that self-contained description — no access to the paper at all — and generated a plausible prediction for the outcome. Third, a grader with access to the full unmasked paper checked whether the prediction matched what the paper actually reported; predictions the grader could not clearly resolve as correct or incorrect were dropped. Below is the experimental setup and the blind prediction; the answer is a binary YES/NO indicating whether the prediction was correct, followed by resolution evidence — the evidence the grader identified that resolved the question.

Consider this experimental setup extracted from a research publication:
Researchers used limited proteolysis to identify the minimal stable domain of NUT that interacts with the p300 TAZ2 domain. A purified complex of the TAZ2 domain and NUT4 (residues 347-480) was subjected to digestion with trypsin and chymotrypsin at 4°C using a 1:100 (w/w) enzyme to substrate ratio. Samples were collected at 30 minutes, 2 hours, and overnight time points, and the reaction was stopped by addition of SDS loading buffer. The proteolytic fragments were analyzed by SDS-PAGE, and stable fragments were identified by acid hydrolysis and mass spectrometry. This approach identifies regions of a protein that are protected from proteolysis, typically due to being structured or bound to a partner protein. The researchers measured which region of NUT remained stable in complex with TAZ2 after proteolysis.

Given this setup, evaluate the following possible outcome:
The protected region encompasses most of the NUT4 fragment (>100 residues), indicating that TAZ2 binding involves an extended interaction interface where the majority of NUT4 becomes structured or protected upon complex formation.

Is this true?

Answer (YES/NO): NO